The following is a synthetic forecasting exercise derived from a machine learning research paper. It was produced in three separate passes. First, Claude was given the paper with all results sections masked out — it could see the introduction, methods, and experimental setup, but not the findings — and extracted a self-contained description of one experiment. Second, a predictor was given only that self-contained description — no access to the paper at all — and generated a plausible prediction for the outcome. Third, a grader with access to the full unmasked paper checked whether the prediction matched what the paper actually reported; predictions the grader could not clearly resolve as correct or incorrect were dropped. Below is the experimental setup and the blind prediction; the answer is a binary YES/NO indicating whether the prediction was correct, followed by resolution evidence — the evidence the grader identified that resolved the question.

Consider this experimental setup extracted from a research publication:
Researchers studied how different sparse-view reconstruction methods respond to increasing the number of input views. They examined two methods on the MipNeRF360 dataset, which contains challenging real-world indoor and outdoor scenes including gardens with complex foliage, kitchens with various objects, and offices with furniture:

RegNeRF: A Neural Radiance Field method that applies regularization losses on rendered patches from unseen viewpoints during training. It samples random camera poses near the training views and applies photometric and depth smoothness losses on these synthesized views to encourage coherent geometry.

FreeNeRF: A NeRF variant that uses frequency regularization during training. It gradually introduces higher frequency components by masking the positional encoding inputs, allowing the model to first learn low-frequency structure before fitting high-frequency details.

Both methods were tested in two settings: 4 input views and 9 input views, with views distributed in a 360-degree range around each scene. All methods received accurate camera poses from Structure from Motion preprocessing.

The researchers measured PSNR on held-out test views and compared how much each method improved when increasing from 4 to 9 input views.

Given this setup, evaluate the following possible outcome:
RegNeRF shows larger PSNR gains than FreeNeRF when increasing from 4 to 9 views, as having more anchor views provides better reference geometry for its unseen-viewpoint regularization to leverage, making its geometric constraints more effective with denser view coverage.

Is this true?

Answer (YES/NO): NO